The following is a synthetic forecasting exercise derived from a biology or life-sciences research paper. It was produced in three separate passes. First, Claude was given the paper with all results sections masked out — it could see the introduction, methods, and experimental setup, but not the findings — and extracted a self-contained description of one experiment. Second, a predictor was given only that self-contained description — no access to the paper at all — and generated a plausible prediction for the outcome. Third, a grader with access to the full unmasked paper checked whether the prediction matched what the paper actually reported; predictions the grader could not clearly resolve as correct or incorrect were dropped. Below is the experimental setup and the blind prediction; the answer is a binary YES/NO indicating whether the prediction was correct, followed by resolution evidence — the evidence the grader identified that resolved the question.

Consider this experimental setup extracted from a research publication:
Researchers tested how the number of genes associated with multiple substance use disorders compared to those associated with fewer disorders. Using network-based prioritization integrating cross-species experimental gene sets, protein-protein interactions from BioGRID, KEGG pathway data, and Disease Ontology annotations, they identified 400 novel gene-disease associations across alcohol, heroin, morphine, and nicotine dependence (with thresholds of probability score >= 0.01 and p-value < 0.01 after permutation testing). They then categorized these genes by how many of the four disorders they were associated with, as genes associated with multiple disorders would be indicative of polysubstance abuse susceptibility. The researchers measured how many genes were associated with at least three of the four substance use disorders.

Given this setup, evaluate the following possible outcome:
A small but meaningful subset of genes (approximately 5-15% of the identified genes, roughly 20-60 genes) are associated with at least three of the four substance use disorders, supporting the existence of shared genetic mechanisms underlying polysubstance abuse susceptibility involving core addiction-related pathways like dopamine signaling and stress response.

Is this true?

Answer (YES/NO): NO